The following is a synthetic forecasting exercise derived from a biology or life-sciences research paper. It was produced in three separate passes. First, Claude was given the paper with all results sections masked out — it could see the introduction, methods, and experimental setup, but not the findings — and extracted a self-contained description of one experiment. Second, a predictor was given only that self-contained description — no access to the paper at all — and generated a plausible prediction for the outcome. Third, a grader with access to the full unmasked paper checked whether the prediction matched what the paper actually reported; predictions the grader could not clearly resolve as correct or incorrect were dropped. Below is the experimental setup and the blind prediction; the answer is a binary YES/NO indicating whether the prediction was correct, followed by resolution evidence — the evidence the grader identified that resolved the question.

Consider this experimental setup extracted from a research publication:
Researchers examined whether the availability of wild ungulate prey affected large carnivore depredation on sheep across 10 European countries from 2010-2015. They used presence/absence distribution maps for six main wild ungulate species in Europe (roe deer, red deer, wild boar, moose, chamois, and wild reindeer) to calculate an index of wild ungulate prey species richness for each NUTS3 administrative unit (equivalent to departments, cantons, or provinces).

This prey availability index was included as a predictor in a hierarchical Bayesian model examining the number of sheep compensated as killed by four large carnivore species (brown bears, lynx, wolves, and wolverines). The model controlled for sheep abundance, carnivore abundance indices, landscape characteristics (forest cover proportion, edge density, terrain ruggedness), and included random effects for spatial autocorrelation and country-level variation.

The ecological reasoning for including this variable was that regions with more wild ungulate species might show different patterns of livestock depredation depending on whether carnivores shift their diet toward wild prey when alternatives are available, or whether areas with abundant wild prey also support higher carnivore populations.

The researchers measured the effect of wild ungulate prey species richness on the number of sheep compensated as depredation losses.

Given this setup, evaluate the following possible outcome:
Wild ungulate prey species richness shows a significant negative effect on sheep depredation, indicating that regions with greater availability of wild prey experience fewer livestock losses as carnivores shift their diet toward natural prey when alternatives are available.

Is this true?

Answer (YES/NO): NO